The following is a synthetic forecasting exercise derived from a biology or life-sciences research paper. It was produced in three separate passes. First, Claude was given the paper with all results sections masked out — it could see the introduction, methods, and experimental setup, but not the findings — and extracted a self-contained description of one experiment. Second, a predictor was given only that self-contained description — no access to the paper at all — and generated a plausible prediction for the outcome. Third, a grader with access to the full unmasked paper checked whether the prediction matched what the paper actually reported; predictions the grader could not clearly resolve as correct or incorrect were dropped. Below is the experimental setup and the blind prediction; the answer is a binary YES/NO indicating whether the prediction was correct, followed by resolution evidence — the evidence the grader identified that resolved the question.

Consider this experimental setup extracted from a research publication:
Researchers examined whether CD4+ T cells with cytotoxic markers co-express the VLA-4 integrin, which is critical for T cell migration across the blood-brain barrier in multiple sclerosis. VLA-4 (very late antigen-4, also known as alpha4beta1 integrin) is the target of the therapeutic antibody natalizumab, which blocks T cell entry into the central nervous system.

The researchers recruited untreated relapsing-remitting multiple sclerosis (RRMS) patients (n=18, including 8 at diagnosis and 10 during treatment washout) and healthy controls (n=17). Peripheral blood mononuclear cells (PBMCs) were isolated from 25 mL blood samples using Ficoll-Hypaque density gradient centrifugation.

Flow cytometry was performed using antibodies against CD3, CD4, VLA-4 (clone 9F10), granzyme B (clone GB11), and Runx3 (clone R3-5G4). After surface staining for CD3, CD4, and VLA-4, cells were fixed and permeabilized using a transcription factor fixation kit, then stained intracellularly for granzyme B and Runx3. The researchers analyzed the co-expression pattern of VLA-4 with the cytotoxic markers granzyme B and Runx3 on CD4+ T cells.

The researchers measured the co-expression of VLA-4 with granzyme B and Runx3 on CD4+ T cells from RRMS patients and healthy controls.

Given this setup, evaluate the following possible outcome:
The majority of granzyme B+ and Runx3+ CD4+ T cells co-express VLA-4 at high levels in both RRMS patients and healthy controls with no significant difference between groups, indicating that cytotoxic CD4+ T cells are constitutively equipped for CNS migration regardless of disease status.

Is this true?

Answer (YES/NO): NO